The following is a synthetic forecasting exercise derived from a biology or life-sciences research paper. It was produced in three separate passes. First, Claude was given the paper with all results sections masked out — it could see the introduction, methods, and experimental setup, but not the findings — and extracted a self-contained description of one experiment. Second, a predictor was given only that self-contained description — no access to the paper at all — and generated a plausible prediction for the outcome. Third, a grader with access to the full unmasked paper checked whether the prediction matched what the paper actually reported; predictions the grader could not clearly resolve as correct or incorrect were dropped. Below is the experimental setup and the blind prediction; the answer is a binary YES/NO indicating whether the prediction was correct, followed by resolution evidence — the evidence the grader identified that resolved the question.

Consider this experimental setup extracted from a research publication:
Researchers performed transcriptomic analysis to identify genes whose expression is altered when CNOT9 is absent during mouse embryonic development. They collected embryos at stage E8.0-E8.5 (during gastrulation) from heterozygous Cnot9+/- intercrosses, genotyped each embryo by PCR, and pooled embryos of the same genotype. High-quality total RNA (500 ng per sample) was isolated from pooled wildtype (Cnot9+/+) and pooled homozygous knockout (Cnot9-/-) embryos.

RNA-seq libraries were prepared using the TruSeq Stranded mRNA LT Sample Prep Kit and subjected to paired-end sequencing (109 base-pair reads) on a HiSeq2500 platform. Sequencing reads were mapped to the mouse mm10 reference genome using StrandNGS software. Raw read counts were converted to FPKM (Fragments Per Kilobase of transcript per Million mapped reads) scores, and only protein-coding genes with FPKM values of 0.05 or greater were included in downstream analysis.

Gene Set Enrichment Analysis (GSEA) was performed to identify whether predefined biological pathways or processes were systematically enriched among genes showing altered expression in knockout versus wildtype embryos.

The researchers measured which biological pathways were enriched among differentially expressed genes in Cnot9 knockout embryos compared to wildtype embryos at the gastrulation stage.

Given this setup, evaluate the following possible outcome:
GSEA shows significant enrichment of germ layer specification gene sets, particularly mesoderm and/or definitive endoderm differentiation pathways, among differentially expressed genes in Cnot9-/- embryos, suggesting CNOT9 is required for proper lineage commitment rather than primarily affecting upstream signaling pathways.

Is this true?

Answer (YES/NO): NO